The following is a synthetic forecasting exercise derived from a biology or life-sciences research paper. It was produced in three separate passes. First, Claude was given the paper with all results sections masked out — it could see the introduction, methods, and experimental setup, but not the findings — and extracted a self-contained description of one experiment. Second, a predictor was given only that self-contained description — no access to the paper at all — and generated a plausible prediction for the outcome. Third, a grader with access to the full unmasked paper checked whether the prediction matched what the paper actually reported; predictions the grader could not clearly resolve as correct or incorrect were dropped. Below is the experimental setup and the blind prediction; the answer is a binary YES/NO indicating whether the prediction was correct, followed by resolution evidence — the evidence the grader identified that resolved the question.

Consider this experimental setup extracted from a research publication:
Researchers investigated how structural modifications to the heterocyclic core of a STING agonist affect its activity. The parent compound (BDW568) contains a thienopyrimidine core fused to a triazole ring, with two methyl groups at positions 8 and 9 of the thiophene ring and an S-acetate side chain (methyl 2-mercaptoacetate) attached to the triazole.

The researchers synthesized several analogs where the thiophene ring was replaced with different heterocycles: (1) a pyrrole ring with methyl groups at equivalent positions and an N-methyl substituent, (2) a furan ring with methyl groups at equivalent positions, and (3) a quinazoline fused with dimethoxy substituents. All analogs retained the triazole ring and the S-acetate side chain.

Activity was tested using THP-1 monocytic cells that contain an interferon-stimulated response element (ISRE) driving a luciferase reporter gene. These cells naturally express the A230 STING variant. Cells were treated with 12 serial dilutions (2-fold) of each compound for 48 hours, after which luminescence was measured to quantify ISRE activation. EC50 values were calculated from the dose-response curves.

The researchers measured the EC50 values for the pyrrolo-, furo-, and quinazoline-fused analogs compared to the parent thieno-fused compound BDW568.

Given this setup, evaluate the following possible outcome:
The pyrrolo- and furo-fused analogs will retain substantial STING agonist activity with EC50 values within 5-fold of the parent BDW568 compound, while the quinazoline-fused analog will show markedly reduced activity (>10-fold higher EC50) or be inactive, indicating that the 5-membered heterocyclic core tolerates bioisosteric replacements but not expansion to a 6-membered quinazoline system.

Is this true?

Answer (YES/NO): NO